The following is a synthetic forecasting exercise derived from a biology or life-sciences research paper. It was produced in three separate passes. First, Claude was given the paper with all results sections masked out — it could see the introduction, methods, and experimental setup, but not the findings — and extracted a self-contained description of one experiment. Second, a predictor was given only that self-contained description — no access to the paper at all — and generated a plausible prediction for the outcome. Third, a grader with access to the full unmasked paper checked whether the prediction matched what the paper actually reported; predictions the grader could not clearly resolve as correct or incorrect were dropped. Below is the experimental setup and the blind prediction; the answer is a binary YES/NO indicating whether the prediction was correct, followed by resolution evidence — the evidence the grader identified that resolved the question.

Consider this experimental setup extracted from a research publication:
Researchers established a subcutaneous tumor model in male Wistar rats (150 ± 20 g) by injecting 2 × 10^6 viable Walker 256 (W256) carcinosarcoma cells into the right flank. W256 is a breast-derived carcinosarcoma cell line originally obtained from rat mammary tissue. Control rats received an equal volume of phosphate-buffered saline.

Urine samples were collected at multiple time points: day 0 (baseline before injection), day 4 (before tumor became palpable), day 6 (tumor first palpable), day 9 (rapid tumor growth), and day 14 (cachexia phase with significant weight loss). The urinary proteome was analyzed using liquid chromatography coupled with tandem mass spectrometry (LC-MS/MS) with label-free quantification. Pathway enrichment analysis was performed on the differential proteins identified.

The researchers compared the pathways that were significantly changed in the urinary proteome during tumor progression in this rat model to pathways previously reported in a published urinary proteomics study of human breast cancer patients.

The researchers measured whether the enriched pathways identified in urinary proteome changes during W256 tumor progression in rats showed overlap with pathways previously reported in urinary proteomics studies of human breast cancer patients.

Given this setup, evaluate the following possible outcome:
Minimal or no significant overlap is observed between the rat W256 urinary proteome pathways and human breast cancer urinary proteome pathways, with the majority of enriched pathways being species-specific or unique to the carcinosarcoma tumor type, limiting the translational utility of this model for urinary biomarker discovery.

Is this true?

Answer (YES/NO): NO